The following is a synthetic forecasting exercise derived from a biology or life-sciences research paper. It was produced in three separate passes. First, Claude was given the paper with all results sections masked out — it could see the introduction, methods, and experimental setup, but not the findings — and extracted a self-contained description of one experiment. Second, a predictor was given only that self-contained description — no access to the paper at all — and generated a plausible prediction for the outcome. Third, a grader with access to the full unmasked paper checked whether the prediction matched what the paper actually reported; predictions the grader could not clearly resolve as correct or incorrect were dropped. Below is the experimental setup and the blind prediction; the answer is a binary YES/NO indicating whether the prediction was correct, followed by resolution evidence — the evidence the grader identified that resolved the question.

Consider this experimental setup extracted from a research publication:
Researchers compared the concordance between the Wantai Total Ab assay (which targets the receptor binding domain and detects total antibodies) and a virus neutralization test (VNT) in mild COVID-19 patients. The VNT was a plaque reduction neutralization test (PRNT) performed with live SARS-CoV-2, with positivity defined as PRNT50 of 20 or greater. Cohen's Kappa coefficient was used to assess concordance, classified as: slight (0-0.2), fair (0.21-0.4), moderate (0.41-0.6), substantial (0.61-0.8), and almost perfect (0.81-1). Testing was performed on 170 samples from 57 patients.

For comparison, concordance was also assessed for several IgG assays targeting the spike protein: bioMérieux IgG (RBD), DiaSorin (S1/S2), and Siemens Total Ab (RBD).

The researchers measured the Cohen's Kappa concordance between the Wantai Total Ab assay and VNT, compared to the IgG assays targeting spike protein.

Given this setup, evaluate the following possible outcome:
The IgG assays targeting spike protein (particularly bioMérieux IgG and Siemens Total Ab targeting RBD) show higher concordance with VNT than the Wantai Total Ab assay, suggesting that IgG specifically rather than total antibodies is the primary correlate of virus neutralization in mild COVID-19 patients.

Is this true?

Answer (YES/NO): NO